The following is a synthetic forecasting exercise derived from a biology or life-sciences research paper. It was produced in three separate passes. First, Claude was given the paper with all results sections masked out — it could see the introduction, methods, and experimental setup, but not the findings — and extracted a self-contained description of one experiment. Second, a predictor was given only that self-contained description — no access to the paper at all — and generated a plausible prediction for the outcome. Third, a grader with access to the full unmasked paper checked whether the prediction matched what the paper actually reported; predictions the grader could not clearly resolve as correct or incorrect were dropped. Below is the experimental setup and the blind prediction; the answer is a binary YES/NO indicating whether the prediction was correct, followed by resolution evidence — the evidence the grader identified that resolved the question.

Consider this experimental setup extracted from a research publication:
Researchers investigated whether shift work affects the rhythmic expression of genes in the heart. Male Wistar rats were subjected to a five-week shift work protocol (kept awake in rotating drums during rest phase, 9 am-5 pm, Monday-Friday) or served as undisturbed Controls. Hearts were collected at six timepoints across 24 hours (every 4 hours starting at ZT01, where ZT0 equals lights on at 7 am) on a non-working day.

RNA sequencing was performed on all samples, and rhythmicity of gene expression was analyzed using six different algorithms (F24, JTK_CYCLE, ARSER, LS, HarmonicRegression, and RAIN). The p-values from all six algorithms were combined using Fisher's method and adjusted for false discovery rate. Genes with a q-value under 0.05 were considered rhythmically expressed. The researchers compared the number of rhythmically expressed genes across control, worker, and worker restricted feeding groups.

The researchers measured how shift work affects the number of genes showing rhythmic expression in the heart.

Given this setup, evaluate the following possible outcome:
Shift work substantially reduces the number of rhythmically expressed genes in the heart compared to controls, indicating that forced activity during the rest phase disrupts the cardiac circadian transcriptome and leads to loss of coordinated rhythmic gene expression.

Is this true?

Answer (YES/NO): YES